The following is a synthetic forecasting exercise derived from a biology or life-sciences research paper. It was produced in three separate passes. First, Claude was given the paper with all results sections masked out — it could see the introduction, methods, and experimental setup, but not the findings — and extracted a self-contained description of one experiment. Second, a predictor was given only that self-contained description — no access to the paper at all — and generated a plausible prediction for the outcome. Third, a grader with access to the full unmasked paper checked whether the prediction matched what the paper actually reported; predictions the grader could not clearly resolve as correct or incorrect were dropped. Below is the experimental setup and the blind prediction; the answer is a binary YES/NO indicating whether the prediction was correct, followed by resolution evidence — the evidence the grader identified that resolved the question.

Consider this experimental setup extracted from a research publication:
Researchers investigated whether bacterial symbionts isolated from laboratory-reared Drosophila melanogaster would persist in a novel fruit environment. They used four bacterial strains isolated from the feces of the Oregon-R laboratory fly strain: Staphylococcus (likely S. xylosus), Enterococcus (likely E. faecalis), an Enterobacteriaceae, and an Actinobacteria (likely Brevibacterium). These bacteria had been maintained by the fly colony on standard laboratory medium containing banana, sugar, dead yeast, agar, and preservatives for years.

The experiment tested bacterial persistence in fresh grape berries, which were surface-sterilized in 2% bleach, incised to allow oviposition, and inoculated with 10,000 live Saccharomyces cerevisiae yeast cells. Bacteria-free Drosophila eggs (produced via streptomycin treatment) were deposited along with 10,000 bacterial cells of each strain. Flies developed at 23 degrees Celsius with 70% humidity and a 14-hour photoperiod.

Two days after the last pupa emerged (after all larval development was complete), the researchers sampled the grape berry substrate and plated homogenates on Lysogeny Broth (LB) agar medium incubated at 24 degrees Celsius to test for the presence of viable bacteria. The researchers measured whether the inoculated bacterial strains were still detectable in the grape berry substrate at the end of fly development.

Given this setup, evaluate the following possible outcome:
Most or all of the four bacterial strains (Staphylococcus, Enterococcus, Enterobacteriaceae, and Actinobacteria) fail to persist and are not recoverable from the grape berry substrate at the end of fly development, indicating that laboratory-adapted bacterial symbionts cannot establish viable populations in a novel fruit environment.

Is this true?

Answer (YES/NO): YES